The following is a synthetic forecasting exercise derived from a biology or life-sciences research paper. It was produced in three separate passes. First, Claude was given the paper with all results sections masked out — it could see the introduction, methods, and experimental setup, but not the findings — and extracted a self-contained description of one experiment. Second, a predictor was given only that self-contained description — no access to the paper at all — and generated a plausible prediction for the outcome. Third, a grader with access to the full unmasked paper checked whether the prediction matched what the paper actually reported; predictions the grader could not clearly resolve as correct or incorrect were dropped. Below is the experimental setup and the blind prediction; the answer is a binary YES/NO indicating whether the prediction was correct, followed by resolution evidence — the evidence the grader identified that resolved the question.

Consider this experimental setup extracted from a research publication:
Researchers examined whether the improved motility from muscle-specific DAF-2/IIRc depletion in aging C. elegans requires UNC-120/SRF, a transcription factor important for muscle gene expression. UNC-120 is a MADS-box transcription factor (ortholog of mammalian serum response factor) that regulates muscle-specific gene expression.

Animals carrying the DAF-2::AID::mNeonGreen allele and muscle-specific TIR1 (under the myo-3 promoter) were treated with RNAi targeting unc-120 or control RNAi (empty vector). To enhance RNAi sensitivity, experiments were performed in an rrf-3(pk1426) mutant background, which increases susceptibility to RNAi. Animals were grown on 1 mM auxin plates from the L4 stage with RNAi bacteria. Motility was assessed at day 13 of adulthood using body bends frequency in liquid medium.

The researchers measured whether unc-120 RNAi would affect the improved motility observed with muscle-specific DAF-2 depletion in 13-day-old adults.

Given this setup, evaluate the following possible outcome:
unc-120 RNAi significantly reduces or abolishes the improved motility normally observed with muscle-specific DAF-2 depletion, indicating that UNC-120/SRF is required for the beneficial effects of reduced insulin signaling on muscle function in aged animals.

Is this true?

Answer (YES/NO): YES